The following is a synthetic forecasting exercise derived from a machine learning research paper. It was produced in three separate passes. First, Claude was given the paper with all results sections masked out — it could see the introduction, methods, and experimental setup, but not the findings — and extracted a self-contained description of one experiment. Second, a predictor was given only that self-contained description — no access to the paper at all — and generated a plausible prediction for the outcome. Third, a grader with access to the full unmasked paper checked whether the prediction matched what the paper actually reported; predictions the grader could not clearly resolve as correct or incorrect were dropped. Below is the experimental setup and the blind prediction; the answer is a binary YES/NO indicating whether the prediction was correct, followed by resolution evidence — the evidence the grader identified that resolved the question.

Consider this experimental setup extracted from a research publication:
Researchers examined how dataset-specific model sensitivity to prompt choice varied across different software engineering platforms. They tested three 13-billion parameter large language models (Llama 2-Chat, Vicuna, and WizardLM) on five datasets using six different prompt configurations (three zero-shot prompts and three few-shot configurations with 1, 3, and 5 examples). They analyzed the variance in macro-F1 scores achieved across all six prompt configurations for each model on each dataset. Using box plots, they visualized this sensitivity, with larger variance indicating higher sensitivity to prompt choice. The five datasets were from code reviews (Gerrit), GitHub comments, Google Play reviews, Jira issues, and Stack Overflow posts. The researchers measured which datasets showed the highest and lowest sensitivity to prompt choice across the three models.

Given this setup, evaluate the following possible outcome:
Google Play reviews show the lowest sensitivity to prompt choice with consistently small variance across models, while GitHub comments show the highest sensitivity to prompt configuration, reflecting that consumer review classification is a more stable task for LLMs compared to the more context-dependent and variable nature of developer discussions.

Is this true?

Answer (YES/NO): NO